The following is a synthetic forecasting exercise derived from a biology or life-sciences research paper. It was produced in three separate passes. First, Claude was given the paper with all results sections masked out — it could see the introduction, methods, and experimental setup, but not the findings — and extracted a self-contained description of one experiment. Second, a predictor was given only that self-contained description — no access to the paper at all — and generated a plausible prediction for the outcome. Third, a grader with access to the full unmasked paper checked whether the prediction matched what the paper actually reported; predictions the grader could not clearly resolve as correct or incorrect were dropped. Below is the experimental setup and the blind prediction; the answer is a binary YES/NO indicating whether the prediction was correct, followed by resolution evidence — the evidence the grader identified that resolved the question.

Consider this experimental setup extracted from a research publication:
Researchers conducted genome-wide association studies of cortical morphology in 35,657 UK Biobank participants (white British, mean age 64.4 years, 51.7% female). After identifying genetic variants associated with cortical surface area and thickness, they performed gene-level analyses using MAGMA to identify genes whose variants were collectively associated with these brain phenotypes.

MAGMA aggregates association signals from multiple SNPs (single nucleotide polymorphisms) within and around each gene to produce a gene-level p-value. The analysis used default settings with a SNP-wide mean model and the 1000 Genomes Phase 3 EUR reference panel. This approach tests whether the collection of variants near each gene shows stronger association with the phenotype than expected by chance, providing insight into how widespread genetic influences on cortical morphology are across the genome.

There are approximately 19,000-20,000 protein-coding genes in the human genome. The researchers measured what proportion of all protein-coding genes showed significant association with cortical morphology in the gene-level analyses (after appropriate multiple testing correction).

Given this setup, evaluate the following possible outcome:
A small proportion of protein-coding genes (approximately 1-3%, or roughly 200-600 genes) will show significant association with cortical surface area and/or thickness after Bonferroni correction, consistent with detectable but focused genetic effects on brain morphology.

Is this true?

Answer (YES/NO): NO